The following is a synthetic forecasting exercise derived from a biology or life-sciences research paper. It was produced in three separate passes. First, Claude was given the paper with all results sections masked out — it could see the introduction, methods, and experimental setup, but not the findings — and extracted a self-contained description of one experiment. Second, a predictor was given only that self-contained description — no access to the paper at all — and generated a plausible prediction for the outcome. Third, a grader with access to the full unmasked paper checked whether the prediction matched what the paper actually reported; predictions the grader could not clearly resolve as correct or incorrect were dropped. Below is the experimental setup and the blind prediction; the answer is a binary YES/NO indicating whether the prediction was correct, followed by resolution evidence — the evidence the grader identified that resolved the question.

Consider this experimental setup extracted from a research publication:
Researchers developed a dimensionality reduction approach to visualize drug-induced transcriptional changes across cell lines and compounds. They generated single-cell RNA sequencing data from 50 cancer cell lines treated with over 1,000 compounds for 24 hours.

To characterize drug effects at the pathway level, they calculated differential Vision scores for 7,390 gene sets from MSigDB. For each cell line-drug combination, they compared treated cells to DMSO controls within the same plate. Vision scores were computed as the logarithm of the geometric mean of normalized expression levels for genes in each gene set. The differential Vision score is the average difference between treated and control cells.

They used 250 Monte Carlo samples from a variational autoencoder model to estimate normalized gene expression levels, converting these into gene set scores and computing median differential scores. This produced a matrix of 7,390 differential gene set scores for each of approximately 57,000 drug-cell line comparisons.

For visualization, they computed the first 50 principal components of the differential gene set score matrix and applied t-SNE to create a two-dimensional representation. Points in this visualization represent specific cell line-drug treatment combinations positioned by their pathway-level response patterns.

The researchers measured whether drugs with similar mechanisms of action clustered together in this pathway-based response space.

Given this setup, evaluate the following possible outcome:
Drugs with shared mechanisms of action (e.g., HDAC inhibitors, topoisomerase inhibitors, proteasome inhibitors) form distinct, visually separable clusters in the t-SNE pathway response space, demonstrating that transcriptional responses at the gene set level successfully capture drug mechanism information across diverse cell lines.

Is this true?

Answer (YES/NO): NO